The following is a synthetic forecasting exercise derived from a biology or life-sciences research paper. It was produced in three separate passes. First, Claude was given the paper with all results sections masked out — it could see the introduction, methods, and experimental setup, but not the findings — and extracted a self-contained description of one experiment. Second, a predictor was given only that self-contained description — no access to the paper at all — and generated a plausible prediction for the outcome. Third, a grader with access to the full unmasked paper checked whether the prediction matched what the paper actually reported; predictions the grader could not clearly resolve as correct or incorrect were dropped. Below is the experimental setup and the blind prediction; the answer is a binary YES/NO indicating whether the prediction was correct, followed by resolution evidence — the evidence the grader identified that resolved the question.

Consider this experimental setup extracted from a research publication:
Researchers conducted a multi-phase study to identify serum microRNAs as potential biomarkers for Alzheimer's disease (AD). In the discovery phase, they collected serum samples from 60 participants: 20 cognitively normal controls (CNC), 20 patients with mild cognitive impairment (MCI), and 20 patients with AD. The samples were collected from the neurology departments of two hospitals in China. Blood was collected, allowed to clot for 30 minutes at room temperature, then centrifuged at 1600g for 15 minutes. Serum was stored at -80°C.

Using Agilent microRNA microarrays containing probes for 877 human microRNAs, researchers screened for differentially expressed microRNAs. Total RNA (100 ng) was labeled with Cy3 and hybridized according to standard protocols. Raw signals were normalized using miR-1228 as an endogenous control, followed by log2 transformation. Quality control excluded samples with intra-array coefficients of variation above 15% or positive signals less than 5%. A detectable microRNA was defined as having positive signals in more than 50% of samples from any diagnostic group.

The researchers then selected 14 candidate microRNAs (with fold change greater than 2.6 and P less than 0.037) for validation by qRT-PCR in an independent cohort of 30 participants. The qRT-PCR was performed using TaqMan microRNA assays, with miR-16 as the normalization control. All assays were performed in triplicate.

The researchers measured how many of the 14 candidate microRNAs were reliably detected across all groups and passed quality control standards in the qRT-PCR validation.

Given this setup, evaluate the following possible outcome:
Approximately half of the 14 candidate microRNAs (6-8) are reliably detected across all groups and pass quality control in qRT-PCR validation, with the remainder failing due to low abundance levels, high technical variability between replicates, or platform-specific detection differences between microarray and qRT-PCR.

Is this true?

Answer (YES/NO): NO